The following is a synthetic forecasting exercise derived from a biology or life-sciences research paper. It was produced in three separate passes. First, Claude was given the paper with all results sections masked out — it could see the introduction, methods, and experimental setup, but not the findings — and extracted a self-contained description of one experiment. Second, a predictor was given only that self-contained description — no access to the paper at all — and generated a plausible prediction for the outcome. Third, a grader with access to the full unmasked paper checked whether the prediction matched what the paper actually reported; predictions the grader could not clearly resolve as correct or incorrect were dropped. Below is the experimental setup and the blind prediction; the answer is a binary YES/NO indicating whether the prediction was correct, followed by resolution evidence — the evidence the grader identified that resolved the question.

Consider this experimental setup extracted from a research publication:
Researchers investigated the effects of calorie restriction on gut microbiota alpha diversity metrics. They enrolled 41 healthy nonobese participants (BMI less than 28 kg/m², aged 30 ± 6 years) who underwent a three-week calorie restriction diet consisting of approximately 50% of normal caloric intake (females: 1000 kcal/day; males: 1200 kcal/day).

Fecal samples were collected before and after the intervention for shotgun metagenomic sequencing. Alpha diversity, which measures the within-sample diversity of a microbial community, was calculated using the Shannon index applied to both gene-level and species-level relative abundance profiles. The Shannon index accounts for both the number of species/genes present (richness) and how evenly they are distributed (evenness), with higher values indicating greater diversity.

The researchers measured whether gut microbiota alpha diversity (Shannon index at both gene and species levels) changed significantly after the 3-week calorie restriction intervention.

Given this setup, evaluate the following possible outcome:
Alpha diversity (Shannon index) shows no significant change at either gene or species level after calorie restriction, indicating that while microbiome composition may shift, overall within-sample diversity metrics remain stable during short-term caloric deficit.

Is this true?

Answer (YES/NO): YES